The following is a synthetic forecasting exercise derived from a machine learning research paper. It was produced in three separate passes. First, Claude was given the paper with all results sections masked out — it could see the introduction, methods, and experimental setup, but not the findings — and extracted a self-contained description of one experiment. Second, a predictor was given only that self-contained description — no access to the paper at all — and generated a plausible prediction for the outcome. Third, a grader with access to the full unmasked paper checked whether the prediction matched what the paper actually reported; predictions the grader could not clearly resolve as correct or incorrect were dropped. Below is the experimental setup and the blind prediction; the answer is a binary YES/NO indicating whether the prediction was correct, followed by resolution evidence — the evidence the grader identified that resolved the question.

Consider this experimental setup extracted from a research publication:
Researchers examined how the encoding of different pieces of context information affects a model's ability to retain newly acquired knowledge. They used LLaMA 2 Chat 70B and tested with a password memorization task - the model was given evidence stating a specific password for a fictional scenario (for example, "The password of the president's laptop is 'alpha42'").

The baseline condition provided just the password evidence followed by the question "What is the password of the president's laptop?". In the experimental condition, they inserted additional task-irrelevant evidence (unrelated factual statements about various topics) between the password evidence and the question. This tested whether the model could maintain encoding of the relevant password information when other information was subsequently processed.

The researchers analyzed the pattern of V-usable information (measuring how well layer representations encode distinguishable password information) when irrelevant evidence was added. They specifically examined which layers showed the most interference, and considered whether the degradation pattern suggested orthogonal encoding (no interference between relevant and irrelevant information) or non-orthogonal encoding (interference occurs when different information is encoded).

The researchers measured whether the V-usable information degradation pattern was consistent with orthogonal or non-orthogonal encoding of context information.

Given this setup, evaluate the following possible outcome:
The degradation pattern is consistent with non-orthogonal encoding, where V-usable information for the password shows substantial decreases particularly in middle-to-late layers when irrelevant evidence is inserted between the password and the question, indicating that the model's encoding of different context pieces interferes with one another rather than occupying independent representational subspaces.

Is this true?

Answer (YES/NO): NO